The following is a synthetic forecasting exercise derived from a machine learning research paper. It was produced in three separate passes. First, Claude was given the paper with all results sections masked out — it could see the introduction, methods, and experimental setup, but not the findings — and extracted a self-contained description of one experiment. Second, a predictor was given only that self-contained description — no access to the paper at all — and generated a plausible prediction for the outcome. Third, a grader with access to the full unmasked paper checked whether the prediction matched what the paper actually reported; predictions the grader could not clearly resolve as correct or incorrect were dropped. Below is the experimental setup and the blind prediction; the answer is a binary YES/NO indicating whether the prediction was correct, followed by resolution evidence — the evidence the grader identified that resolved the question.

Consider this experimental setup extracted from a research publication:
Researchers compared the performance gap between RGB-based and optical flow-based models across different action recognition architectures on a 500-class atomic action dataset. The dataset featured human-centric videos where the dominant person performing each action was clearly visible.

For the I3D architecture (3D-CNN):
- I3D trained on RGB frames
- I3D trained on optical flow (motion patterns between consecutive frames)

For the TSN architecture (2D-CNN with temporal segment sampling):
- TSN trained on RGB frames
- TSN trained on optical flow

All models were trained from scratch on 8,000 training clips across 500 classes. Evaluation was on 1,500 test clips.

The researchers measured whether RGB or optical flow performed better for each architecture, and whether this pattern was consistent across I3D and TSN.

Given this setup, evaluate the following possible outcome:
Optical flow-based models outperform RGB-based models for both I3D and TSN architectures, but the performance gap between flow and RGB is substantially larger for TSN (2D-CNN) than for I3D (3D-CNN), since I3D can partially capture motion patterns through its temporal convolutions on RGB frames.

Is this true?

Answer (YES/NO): NO